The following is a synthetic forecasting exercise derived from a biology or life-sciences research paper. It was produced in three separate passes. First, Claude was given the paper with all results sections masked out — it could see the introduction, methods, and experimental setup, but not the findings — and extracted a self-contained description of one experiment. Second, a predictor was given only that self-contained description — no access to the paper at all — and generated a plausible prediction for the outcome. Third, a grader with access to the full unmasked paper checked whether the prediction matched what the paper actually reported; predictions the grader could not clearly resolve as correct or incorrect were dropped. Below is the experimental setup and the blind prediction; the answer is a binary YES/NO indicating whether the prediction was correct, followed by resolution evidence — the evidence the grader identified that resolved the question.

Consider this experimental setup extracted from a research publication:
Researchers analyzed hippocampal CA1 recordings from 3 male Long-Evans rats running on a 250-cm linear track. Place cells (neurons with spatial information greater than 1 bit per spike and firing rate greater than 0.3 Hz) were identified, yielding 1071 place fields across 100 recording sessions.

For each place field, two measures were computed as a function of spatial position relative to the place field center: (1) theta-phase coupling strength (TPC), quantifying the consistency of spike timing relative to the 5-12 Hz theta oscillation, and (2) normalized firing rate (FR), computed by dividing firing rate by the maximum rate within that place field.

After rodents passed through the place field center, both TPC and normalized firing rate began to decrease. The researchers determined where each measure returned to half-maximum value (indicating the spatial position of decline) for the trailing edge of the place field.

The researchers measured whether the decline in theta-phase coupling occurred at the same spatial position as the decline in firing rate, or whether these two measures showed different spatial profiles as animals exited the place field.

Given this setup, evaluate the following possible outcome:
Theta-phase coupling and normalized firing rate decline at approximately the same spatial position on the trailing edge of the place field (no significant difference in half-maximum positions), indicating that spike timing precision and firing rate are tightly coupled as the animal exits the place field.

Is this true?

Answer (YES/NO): NO